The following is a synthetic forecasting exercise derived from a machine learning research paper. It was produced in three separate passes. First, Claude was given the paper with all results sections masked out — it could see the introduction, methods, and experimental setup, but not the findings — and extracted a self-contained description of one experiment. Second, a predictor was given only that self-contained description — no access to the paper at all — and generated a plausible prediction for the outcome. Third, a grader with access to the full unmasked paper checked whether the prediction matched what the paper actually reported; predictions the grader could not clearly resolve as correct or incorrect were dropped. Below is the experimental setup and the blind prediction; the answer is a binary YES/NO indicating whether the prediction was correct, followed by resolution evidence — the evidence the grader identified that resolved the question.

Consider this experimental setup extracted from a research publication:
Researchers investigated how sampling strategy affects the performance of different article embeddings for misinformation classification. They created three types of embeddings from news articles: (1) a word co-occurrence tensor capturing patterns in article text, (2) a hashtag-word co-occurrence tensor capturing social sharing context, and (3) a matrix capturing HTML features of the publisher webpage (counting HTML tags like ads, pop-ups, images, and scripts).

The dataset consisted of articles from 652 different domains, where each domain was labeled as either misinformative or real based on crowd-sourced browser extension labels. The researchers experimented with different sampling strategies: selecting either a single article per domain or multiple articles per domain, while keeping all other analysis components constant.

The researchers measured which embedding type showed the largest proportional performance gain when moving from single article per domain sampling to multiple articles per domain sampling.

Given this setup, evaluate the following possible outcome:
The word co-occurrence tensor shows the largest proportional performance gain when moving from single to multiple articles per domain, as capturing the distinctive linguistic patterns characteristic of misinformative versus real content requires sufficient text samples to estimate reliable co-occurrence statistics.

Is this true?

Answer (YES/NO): NO